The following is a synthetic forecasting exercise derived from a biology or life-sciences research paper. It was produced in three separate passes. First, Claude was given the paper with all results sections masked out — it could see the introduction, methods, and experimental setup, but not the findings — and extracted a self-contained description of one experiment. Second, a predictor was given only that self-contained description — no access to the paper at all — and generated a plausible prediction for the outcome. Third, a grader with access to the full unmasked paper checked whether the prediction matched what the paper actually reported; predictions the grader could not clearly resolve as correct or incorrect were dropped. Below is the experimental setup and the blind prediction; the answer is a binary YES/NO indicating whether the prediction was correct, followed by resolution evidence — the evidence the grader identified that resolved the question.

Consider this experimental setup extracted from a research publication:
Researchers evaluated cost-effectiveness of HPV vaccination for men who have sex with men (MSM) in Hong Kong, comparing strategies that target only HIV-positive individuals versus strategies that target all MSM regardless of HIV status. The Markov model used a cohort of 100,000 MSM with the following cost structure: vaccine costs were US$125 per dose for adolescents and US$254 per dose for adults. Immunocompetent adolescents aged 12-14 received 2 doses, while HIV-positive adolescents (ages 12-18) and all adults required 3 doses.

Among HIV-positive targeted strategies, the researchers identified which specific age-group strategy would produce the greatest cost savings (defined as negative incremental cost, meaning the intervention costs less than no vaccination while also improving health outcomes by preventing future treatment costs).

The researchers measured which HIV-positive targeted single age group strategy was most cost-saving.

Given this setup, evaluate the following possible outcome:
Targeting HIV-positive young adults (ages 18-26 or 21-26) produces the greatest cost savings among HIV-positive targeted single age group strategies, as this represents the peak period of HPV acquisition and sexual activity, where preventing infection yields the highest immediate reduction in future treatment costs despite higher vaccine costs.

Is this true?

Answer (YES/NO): NO